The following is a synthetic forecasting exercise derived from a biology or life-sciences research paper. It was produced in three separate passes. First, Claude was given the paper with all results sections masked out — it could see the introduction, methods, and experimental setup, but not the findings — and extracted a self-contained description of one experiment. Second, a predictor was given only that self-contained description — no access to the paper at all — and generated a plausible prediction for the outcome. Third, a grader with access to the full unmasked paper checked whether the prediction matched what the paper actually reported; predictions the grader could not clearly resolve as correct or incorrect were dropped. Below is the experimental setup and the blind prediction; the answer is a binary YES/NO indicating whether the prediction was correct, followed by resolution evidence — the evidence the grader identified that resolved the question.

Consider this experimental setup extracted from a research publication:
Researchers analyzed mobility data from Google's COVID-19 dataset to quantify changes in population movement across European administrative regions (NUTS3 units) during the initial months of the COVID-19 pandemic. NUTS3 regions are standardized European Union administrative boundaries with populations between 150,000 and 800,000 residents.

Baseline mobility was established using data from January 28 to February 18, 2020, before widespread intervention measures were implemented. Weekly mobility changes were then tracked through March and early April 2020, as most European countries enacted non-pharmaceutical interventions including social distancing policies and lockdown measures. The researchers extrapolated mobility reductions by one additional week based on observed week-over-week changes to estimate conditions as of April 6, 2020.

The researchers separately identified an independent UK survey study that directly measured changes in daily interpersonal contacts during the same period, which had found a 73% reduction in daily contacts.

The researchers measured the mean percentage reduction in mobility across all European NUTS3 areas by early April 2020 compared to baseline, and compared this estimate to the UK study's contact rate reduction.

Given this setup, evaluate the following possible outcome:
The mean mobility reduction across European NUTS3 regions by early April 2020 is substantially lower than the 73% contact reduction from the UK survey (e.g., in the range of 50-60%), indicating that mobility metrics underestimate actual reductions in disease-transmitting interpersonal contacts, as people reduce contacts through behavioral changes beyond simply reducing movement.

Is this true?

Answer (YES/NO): NO